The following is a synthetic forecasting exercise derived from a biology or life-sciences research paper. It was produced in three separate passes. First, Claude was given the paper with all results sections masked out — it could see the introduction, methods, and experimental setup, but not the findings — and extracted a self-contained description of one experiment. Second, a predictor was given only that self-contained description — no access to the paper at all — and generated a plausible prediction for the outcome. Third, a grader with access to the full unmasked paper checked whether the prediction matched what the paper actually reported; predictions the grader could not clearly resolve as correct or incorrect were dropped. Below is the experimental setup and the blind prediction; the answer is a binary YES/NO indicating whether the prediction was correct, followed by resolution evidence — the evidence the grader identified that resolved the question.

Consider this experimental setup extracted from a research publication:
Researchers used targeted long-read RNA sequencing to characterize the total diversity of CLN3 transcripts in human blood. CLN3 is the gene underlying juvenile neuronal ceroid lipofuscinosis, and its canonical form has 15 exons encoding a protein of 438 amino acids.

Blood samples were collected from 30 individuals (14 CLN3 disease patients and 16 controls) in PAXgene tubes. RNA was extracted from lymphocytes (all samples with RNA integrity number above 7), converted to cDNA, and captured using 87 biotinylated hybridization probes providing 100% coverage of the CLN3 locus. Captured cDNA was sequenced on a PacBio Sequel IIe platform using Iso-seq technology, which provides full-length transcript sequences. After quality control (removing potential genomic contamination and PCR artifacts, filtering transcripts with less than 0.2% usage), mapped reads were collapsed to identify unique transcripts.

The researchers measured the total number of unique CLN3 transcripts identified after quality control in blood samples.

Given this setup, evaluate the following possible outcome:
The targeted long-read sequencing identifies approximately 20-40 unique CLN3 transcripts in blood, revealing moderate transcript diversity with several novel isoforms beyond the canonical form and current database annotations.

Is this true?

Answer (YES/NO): NO